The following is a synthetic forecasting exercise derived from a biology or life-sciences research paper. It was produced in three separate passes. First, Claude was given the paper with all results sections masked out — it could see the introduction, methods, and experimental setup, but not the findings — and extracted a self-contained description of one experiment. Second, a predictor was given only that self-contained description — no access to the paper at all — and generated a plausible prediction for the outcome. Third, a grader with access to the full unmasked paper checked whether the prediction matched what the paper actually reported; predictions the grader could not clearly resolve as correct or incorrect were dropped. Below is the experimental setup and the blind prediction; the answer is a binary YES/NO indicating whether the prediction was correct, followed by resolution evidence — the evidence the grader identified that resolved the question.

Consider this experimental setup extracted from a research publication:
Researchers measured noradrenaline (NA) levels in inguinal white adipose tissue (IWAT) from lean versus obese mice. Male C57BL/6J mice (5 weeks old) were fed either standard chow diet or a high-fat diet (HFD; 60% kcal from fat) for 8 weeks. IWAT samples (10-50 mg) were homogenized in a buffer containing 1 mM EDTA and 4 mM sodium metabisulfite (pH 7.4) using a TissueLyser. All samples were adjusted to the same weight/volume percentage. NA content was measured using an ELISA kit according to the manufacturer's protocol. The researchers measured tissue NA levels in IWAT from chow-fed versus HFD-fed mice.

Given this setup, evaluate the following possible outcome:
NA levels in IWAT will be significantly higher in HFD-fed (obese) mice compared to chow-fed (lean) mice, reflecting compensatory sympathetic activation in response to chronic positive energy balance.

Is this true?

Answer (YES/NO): NO